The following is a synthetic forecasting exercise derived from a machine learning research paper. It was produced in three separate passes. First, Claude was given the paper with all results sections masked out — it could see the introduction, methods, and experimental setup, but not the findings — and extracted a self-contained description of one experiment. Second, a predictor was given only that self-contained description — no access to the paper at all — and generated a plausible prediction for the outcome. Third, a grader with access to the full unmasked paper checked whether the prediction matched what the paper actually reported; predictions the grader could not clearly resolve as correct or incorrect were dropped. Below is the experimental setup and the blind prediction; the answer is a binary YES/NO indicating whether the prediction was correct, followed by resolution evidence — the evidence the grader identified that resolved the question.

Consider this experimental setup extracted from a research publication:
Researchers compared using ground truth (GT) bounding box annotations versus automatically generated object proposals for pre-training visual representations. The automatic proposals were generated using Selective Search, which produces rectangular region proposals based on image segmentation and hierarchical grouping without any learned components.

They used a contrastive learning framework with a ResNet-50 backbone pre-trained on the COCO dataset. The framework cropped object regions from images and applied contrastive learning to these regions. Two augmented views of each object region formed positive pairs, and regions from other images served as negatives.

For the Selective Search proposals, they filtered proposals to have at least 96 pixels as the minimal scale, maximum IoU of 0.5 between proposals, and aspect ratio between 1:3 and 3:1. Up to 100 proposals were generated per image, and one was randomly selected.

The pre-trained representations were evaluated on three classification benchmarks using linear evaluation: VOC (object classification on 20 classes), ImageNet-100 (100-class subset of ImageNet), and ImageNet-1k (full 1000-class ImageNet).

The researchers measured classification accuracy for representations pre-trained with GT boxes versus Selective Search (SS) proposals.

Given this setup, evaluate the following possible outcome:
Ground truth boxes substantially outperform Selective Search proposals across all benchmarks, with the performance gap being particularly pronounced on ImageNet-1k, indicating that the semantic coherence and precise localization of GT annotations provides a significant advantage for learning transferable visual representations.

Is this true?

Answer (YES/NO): NO